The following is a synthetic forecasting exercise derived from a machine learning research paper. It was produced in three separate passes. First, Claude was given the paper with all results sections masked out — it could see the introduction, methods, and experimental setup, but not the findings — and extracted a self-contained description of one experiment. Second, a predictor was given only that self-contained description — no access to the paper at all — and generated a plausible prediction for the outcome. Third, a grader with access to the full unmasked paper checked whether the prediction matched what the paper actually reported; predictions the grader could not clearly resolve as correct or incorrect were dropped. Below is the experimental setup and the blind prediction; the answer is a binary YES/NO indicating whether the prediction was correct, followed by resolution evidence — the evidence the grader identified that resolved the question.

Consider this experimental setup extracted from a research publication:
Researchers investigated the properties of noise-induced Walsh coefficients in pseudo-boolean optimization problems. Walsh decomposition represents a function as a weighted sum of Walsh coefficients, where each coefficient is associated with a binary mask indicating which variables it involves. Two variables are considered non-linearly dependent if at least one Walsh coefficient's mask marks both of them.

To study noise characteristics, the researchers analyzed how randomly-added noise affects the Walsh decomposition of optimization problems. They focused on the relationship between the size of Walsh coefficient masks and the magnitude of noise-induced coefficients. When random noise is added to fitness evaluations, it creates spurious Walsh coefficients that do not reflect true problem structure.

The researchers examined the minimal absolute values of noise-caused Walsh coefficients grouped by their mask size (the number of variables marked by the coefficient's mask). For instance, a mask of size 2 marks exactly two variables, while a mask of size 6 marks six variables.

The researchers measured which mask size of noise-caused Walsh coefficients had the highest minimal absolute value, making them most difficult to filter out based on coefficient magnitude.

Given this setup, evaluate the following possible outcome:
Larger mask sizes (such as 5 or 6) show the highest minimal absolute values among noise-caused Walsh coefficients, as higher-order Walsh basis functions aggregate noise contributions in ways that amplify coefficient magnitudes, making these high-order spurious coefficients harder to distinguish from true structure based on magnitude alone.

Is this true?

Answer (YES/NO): NO